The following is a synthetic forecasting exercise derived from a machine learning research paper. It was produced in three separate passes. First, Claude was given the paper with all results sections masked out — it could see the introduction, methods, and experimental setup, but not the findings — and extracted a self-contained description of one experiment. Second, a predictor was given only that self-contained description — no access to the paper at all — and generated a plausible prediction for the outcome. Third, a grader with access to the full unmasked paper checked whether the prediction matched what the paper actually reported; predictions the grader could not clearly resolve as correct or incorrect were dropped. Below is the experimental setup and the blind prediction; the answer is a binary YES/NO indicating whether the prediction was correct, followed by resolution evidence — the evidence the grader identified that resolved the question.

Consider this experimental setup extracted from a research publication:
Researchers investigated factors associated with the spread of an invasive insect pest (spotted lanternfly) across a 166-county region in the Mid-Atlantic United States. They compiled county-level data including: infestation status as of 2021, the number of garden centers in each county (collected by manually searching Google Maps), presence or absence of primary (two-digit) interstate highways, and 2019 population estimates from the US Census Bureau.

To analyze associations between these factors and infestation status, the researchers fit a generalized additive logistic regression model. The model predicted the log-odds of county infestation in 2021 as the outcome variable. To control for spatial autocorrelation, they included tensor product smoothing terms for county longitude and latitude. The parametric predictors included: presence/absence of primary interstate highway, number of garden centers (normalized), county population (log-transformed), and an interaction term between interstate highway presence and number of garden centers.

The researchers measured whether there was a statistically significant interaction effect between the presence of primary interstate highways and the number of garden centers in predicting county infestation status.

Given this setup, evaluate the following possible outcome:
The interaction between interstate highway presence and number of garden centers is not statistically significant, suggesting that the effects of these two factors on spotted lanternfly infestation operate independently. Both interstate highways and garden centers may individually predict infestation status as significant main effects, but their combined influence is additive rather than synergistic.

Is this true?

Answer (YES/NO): NO